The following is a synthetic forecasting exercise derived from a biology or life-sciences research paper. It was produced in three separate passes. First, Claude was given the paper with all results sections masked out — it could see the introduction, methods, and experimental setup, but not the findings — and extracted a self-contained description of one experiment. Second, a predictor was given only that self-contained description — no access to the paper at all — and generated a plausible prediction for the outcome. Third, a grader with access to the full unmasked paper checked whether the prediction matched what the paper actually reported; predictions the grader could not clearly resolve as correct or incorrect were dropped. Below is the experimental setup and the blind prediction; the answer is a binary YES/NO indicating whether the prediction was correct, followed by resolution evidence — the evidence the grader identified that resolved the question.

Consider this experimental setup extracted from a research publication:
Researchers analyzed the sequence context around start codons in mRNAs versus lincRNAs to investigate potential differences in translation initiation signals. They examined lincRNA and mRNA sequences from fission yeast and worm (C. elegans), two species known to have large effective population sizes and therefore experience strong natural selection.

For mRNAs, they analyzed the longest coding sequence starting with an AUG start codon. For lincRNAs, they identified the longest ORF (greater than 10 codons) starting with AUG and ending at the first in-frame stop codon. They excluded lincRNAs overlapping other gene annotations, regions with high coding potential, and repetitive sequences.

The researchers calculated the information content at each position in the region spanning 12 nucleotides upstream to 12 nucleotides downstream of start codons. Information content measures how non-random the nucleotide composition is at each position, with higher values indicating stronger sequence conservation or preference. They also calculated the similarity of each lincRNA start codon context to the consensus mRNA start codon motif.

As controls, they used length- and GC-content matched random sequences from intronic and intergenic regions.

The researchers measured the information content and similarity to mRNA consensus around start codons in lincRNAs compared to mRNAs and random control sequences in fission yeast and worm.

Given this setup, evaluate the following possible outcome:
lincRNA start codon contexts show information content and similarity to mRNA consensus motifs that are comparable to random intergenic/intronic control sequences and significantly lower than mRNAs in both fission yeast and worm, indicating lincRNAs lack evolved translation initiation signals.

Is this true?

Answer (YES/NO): NO